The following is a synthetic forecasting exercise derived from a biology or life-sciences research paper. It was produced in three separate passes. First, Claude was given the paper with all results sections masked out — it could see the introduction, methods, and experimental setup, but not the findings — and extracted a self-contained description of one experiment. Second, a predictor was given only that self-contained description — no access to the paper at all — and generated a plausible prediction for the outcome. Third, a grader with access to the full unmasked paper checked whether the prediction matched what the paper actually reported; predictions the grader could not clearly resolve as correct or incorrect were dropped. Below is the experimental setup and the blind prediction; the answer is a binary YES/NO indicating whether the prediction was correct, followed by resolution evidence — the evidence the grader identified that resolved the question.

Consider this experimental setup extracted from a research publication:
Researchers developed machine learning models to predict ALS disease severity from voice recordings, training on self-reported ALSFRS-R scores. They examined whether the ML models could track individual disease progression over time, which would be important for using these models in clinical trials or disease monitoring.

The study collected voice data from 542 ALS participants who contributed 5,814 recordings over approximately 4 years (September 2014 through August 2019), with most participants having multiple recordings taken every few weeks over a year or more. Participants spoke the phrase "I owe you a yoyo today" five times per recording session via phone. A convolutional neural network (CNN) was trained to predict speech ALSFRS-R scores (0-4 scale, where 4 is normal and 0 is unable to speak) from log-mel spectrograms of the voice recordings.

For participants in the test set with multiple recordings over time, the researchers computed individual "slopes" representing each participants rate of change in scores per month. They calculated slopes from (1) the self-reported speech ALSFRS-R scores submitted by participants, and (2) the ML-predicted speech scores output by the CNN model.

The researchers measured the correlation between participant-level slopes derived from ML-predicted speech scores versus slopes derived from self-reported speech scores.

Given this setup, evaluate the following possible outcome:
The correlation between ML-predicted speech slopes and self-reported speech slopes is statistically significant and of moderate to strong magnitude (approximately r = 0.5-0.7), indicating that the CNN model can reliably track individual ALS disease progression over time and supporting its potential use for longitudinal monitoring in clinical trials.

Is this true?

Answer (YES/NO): YES